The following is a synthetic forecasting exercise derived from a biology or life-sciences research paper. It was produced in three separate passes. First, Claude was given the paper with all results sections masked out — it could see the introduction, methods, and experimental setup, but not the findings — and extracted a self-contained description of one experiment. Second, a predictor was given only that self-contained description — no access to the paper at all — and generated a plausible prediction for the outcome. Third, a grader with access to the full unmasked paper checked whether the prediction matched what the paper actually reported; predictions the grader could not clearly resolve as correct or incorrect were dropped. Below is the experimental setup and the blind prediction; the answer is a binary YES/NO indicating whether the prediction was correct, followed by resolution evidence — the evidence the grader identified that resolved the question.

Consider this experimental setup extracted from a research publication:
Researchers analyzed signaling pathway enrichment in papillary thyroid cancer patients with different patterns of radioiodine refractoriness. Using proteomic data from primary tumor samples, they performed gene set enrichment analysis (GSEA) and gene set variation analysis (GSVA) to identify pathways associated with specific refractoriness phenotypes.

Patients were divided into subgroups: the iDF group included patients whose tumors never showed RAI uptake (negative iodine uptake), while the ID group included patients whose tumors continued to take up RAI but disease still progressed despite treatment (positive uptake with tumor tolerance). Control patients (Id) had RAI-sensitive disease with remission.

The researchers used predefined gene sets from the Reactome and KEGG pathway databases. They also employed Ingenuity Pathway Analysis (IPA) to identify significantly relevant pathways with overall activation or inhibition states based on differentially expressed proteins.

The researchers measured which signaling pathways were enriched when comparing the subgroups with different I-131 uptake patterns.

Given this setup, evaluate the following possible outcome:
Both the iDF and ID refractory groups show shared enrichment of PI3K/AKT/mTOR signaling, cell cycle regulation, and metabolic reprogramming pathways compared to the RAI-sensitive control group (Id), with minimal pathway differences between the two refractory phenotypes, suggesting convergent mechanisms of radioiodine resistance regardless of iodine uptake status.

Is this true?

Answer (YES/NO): NO